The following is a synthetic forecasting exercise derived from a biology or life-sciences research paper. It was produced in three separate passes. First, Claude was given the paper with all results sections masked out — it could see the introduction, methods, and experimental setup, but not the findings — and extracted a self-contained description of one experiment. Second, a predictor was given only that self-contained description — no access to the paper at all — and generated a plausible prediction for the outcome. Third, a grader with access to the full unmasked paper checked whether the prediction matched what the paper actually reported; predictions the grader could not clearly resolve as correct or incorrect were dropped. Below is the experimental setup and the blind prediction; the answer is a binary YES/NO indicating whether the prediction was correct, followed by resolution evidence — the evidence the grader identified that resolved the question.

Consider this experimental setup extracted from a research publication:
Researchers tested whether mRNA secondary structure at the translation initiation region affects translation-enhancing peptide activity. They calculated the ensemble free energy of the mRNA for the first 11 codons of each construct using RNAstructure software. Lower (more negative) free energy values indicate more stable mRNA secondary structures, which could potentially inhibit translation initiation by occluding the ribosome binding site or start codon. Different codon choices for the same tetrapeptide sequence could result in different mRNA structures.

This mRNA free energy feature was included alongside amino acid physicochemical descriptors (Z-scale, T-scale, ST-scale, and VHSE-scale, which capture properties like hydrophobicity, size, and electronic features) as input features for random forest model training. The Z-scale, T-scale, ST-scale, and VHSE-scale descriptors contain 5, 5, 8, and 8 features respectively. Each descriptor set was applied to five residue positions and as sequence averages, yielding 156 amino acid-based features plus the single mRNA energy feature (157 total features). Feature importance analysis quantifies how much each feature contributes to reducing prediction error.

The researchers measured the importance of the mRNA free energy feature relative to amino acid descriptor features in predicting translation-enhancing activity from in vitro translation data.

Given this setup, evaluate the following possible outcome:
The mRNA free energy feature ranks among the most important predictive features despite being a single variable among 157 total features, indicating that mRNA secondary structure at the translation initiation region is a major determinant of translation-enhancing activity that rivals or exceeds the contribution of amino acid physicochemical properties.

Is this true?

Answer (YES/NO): NO